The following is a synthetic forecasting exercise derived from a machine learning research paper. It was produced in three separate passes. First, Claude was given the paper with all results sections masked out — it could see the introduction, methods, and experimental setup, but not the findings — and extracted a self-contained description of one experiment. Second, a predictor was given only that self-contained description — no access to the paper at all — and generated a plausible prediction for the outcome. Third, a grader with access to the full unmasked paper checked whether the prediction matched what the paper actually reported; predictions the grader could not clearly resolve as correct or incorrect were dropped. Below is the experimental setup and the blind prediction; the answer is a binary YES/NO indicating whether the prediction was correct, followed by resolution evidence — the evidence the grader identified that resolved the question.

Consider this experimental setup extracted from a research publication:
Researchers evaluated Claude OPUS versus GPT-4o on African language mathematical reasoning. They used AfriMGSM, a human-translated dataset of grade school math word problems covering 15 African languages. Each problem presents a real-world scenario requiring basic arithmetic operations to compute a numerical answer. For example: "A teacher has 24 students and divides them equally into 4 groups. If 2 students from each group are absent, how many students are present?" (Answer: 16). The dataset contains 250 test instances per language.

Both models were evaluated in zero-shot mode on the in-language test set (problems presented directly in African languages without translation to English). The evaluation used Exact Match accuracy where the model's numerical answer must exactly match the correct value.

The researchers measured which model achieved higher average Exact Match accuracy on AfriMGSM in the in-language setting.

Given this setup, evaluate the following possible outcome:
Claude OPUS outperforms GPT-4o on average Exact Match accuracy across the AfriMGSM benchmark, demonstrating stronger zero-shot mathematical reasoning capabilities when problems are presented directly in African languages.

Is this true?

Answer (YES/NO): NO